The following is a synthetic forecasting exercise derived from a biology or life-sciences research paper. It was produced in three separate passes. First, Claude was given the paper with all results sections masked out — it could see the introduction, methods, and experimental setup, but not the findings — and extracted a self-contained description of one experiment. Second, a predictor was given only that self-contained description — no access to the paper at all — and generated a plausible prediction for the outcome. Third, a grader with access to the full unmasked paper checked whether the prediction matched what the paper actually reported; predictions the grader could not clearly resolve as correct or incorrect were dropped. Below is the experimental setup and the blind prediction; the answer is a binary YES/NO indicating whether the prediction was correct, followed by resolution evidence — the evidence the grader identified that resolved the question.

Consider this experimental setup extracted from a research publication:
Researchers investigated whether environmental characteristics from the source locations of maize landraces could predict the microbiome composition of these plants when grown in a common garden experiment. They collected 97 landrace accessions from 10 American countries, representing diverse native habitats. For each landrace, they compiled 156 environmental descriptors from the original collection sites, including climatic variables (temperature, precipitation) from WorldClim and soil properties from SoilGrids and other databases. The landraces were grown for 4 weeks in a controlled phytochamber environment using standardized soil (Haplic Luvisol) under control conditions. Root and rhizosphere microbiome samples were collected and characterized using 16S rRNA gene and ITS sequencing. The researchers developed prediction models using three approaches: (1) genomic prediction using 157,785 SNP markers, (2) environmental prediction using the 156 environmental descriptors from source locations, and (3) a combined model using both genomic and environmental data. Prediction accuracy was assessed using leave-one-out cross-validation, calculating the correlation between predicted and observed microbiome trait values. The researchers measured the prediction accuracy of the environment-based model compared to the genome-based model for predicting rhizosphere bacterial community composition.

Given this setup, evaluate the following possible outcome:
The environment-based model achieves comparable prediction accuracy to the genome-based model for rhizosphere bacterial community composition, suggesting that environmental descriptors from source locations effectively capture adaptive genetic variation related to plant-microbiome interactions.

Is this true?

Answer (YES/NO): NO